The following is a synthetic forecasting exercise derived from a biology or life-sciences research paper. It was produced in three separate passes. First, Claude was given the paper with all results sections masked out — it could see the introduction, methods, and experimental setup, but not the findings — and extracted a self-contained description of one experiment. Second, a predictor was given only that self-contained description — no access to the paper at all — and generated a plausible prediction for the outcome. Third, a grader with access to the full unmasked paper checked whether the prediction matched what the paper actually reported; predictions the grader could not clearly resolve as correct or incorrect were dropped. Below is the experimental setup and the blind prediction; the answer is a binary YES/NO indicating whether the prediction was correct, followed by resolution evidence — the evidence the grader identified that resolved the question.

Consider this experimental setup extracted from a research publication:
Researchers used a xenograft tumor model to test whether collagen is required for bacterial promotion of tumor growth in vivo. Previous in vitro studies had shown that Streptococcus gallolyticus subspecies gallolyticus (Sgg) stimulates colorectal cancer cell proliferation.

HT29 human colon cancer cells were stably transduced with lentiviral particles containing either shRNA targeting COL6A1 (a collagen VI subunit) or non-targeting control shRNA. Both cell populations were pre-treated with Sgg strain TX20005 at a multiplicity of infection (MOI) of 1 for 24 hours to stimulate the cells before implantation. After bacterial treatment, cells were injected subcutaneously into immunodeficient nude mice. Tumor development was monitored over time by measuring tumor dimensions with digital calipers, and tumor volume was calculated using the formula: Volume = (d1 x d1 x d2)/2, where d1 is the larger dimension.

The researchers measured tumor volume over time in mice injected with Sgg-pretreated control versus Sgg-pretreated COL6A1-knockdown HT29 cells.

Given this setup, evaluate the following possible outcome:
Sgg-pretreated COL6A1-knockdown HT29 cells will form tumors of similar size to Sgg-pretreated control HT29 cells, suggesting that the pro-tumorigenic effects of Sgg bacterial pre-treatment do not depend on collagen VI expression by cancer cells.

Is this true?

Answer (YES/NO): NO